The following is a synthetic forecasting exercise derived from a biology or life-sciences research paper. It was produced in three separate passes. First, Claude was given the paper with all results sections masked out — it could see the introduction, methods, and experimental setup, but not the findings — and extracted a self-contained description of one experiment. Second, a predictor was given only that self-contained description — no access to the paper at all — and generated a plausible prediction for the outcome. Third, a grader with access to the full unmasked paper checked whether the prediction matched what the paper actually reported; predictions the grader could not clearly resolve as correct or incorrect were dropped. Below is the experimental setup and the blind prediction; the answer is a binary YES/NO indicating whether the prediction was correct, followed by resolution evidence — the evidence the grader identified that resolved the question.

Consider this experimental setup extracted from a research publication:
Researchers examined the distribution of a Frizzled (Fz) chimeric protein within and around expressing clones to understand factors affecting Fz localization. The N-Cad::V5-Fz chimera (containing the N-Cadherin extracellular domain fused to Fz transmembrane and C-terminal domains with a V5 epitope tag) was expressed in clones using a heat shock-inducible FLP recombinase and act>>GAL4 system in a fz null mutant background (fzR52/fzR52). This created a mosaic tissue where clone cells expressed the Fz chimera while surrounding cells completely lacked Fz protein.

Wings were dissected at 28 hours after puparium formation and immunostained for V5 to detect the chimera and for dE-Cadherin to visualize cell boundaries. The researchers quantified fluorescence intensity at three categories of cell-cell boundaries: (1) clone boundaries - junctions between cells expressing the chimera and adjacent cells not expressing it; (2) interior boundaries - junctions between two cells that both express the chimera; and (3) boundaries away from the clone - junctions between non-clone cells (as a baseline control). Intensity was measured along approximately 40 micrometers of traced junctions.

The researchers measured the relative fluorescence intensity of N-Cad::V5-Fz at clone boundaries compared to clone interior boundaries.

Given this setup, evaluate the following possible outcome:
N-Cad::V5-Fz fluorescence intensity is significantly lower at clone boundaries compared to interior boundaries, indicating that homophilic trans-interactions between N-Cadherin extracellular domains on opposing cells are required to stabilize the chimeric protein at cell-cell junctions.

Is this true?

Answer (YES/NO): YES